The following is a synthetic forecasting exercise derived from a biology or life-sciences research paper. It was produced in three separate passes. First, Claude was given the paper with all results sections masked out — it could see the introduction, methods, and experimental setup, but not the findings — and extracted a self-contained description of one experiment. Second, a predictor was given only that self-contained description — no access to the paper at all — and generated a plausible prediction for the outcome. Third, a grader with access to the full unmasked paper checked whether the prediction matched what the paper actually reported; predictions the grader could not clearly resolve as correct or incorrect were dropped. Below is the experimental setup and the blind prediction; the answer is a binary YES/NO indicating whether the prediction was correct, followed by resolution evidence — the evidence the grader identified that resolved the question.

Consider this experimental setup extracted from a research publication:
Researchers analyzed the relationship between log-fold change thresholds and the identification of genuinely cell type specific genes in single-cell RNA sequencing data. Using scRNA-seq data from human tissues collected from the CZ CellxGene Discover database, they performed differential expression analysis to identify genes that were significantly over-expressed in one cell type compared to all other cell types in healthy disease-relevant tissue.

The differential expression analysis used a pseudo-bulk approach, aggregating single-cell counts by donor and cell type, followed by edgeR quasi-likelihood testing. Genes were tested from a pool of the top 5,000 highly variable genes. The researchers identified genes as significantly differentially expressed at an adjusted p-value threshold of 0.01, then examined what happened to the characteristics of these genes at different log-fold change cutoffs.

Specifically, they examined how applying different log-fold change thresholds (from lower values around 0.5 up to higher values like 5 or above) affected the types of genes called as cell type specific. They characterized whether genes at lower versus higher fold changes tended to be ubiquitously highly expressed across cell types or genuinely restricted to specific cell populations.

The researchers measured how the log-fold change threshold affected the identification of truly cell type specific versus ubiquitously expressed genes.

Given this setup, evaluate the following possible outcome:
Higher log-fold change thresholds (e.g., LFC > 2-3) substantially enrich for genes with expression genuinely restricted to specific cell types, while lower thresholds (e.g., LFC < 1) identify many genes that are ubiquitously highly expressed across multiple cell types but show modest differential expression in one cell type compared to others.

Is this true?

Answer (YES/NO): YES